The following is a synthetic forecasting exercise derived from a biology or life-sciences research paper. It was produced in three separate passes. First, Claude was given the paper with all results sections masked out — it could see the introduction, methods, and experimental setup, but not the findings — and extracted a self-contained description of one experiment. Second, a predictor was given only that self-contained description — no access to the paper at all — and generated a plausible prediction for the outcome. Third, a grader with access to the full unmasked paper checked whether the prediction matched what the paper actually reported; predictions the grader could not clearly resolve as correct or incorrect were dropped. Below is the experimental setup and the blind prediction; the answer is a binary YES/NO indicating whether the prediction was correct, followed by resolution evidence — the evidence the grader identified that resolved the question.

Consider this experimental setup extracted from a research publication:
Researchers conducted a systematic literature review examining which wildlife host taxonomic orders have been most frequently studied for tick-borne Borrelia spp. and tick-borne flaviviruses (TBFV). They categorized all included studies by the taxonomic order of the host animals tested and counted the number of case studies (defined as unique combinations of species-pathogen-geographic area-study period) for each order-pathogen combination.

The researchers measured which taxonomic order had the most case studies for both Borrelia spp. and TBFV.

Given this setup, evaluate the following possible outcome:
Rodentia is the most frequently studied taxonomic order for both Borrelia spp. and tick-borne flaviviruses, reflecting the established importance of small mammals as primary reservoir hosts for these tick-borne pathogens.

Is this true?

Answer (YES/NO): YES